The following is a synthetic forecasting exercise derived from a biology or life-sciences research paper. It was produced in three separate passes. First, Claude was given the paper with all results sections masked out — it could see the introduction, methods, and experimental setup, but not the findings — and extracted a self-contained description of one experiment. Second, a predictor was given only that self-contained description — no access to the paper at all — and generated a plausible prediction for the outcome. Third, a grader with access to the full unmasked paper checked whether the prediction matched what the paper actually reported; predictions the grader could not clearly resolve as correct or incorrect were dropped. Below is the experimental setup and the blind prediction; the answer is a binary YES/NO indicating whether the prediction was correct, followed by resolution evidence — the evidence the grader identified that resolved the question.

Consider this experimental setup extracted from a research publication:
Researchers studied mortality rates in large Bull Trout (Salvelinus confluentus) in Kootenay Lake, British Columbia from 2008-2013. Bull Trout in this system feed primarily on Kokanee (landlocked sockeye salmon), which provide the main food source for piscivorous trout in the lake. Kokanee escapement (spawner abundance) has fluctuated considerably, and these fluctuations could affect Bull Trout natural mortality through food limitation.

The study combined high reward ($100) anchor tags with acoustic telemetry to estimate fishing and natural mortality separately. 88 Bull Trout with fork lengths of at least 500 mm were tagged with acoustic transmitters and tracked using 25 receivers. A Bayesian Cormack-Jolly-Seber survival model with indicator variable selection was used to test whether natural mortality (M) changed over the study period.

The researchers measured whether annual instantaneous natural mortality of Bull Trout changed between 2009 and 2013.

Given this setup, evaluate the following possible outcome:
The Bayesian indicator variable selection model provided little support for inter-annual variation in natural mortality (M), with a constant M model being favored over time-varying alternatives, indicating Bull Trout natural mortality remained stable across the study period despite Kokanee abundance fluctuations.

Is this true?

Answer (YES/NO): NO